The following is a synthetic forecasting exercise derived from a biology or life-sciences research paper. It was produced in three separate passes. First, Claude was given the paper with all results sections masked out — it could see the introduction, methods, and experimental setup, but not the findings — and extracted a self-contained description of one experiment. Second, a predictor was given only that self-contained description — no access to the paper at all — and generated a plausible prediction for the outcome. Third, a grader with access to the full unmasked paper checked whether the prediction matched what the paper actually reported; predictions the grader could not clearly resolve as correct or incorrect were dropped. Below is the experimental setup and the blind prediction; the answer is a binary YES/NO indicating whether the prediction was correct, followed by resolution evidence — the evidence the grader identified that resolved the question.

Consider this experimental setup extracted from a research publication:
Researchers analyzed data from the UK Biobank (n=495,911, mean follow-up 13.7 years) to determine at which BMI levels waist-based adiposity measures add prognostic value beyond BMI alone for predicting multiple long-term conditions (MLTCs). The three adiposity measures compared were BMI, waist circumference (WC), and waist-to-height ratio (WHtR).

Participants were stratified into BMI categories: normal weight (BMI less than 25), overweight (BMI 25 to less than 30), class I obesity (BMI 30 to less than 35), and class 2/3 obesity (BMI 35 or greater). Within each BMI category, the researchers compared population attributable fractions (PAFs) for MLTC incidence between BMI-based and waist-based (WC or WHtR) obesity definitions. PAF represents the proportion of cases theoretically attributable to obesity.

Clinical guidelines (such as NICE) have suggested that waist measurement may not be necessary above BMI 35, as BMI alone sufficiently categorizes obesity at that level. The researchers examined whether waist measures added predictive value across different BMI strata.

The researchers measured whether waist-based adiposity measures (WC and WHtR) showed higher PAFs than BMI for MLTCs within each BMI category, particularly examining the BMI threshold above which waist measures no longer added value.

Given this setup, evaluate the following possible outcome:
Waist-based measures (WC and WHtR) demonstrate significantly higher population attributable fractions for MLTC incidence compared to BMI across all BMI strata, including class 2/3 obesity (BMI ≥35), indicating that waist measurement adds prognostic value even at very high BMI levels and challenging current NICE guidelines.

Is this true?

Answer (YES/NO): NO